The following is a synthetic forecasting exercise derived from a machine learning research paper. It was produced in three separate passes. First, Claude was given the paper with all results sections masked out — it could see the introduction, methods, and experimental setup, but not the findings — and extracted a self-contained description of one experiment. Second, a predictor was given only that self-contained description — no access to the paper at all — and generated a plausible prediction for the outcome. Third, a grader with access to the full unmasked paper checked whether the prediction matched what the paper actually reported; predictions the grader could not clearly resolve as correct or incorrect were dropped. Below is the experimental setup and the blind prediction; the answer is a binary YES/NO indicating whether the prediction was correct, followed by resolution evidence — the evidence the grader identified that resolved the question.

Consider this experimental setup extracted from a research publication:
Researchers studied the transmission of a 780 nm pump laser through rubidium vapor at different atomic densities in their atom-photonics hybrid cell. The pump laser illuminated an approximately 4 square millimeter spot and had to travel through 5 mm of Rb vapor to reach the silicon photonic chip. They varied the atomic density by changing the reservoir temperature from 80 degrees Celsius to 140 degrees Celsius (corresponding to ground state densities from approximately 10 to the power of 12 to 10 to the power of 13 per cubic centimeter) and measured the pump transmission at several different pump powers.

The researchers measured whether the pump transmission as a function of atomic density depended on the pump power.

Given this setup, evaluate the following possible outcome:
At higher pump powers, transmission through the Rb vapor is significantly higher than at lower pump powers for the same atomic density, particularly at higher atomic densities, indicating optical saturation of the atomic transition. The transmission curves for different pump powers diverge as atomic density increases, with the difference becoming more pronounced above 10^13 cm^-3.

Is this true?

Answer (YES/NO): NO